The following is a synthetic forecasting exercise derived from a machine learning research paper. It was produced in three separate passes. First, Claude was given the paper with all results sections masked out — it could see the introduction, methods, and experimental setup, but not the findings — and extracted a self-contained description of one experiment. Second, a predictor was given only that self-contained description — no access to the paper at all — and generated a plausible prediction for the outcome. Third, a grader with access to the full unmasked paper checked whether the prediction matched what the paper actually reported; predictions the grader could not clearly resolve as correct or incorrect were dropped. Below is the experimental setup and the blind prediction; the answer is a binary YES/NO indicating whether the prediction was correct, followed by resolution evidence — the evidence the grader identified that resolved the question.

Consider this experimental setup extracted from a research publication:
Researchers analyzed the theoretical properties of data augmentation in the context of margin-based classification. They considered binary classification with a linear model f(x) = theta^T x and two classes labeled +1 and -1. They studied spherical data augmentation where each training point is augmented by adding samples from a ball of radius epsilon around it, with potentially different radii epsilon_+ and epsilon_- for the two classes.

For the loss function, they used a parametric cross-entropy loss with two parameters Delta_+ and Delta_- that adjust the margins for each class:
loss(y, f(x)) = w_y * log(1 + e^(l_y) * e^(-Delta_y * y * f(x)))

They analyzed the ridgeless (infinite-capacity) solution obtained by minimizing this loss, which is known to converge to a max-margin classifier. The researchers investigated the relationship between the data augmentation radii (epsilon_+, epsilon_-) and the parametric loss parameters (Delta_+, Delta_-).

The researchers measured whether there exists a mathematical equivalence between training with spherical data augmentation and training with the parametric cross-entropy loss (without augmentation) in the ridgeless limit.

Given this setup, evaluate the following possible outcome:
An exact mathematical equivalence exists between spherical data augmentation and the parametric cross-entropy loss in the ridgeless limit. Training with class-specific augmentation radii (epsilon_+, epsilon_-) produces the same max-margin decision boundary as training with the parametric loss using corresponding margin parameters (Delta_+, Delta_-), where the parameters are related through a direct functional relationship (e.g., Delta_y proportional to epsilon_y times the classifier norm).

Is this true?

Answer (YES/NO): YES